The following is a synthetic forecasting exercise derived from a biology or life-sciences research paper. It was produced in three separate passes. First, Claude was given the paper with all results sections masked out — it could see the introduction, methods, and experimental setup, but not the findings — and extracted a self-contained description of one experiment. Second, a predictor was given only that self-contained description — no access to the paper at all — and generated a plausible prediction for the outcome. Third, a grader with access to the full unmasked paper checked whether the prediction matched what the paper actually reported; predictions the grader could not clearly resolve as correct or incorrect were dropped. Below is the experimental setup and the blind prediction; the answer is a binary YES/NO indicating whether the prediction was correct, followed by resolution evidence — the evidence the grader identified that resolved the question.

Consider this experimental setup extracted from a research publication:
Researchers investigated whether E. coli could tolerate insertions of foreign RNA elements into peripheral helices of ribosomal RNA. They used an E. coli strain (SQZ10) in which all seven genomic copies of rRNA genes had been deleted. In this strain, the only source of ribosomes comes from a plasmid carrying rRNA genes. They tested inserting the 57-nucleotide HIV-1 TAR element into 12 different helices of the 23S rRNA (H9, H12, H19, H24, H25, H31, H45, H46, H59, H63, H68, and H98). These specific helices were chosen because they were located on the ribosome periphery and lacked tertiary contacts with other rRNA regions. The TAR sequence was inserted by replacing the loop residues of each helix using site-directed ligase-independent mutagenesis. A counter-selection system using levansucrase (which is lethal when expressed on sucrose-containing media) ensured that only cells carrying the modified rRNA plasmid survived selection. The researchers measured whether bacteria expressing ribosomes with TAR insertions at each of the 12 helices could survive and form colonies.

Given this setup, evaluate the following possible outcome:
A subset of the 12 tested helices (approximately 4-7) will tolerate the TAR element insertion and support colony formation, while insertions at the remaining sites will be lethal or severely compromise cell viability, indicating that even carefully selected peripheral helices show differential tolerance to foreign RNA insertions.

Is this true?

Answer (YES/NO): NO